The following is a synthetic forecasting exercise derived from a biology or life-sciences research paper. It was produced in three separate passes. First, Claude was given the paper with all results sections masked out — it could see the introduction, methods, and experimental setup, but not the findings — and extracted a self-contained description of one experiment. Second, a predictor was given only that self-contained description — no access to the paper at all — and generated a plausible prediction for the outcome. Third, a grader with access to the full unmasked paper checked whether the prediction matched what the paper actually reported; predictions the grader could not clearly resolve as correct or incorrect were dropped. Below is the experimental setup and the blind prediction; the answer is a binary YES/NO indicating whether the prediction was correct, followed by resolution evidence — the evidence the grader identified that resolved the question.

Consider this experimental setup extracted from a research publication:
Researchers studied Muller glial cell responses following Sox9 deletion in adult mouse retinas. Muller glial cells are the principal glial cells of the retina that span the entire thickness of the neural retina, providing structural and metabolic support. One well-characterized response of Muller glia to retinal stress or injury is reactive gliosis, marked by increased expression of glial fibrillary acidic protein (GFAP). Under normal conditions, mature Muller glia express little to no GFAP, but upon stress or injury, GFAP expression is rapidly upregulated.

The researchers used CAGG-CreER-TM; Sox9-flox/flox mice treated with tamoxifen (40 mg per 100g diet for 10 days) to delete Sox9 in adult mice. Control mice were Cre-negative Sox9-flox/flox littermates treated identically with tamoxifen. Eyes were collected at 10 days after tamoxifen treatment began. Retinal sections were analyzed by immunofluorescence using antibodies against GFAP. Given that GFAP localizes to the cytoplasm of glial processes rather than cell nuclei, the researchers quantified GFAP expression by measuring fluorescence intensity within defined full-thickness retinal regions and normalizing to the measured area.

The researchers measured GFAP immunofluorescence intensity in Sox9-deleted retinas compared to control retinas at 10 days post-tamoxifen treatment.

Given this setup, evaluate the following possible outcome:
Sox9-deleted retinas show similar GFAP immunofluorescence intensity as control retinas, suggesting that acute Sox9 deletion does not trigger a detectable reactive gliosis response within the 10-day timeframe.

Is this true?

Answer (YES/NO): NO